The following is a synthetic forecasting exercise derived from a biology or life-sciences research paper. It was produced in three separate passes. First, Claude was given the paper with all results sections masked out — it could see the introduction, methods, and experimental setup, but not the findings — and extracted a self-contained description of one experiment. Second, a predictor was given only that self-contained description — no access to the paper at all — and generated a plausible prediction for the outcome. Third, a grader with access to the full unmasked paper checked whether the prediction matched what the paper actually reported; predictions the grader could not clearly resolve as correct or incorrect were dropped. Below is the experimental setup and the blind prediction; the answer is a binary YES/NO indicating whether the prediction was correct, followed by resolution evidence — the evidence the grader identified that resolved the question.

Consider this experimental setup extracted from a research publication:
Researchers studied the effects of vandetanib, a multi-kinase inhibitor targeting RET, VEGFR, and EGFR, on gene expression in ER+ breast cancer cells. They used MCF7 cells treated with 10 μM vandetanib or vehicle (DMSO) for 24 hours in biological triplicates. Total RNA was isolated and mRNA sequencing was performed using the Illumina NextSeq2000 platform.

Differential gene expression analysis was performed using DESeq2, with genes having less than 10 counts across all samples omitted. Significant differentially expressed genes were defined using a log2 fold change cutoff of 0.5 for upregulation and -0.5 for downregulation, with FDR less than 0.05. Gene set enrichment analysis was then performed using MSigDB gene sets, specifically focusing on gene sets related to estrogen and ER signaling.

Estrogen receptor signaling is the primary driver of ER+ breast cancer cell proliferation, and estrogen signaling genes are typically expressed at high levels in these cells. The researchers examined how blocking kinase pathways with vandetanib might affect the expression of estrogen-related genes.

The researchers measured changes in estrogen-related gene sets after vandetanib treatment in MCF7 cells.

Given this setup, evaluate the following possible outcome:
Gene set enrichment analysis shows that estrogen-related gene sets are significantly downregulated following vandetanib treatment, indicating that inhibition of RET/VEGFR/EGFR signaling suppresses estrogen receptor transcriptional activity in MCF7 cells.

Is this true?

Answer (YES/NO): NO